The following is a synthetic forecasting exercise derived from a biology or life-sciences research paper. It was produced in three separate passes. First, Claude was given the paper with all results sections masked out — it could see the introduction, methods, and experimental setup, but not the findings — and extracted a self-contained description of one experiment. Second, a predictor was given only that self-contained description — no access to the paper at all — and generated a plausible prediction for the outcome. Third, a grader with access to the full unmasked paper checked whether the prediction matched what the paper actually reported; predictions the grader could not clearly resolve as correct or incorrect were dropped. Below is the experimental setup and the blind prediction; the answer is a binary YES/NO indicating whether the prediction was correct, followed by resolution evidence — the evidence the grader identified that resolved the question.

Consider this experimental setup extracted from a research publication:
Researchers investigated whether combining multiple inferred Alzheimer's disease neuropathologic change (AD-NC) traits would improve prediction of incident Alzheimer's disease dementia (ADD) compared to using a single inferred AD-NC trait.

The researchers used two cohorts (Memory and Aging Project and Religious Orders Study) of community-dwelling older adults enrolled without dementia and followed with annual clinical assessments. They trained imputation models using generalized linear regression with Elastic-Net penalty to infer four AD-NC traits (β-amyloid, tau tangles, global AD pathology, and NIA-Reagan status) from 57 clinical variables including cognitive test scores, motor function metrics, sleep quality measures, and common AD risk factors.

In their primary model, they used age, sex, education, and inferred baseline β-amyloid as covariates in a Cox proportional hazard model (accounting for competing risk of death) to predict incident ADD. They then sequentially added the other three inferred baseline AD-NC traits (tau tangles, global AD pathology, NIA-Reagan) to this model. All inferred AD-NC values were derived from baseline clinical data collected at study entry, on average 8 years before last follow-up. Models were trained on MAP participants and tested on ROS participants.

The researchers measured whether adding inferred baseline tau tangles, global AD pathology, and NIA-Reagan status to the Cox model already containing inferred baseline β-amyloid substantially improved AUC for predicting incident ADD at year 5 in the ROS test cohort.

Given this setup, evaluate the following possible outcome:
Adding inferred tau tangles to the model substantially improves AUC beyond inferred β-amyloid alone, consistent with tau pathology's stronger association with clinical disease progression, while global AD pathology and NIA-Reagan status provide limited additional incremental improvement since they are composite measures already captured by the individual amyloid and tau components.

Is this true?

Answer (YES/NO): NO